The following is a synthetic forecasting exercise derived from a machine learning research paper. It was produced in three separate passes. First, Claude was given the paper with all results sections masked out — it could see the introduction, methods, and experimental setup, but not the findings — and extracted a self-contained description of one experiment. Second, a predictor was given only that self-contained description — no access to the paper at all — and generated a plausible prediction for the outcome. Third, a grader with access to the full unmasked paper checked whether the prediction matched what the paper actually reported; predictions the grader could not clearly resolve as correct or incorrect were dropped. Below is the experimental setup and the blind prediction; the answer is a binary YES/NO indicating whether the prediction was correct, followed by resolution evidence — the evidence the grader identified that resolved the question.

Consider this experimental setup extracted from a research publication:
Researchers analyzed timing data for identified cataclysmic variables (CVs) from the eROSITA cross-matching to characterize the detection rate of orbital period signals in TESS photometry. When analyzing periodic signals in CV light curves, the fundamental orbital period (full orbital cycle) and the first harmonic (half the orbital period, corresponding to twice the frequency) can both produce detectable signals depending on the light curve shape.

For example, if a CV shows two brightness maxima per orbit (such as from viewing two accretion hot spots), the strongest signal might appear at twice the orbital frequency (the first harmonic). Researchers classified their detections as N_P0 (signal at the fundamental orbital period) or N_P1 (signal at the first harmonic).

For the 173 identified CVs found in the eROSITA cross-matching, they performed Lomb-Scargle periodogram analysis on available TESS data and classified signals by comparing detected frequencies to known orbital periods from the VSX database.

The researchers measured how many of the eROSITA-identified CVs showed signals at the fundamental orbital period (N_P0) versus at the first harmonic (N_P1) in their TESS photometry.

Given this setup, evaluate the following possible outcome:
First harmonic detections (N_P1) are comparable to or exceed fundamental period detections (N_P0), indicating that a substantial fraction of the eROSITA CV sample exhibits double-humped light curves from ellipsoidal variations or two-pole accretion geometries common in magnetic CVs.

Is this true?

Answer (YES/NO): NO